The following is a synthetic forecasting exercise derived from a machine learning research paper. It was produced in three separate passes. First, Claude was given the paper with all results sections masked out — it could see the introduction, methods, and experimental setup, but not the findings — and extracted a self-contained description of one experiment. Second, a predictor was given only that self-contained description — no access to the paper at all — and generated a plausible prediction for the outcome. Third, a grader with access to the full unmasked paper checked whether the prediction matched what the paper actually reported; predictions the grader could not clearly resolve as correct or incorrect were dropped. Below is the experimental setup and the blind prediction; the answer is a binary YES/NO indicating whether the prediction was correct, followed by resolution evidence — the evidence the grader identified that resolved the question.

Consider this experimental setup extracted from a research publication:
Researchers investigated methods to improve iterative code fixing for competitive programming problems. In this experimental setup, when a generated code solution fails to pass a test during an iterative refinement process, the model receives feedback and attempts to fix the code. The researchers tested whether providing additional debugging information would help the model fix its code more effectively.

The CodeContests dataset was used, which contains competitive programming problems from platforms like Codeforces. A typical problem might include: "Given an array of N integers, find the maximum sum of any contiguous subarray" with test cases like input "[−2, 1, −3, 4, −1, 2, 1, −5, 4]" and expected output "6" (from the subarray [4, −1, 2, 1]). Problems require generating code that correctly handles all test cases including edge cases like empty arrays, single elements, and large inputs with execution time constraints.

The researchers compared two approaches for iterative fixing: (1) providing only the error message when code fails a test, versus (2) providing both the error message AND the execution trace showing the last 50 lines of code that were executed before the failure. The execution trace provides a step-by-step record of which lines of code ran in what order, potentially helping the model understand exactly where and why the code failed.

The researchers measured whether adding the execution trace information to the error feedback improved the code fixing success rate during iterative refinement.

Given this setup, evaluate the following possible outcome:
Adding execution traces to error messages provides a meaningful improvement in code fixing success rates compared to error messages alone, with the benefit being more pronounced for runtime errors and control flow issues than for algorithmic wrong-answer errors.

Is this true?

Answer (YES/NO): NO